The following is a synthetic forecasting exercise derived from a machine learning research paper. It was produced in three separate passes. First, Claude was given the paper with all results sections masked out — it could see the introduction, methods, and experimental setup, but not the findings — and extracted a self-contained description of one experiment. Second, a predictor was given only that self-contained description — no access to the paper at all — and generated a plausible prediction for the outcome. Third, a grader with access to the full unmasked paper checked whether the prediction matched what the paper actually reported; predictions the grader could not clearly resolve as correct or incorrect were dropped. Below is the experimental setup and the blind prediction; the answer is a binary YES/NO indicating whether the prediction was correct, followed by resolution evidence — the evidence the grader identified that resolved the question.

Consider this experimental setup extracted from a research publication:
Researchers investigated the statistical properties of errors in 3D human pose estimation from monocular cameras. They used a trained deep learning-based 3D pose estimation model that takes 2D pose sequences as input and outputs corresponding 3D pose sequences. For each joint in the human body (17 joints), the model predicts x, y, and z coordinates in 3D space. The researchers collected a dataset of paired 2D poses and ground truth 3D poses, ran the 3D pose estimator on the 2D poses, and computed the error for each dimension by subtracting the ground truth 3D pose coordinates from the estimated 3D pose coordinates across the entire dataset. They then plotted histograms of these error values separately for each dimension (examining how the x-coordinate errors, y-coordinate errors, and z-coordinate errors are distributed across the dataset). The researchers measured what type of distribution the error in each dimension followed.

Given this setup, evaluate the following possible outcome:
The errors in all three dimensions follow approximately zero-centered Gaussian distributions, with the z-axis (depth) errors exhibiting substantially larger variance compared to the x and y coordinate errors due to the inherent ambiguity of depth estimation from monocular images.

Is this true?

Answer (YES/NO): NO